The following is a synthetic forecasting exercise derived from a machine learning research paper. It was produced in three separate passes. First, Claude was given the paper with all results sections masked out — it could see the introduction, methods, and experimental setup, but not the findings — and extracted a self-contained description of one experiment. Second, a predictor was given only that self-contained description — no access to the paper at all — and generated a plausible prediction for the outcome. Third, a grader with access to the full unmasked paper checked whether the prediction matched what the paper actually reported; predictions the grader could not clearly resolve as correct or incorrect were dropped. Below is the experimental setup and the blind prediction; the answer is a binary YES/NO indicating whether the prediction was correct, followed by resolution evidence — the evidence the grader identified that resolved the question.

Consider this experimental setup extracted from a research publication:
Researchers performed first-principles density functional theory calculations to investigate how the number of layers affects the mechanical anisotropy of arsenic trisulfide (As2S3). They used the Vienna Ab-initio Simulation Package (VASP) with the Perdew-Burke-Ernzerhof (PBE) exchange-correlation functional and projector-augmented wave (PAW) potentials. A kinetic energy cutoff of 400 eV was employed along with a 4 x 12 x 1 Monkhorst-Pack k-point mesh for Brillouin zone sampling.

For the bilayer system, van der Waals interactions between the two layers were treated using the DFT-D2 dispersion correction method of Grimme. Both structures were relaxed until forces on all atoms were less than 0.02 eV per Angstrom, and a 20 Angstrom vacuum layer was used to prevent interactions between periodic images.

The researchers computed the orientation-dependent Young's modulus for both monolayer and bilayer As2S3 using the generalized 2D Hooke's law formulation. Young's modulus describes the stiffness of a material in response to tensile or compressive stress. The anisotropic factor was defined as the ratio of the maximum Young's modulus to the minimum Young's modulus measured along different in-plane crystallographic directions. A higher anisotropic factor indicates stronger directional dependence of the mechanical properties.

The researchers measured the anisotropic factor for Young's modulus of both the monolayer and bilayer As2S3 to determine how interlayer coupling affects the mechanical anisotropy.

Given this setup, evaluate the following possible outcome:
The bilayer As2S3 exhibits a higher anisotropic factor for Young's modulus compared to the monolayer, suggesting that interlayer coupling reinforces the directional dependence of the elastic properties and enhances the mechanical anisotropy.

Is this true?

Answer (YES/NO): YES